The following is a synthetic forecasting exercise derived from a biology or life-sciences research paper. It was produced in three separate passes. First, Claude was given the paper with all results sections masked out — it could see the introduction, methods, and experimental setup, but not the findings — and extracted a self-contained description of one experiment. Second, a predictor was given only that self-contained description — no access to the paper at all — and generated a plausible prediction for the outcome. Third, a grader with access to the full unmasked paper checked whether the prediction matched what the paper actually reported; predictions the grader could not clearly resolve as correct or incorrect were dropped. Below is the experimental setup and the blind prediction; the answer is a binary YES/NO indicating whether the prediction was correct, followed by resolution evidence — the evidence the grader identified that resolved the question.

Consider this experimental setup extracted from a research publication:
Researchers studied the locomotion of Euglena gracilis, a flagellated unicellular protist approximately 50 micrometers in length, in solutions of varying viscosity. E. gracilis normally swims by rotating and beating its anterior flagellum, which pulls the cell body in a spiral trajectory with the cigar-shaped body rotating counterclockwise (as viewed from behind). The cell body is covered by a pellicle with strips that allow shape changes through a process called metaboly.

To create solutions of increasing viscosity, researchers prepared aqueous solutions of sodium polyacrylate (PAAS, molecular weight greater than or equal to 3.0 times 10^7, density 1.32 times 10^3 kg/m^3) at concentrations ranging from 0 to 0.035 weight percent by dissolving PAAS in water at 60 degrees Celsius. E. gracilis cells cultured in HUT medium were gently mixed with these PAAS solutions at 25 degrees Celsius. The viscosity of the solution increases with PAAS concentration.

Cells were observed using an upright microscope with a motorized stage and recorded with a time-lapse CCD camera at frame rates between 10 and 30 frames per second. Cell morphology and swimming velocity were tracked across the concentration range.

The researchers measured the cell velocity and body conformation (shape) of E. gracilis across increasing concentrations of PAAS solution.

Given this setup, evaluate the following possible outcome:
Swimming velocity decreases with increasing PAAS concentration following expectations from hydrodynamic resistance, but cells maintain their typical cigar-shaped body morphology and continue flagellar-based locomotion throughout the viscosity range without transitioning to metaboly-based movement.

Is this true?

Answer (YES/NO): NO